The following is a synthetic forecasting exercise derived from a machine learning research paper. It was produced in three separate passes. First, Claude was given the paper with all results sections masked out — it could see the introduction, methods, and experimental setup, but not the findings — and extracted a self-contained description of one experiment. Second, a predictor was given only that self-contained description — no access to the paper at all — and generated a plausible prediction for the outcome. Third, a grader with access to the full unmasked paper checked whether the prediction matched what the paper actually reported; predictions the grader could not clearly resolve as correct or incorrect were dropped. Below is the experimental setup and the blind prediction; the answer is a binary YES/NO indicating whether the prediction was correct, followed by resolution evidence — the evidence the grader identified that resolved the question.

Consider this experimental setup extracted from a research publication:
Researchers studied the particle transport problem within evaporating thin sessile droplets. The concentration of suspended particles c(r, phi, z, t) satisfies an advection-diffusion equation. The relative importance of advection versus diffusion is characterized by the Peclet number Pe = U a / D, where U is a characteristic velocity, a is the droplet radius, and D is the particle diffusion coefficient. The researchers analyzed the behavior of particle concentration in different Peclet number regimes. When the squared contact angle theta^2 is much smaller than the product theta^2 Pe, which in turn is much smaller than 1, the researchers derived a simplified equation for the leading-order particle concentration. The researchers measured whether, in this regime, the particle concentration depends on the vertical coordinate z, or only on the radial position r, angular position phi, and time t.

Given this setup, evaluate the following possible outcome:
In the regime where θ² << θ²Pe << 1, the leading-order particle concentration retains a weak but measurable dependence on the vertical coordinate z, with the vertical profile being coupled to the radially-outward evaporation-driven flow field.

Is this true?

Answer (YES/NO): NO